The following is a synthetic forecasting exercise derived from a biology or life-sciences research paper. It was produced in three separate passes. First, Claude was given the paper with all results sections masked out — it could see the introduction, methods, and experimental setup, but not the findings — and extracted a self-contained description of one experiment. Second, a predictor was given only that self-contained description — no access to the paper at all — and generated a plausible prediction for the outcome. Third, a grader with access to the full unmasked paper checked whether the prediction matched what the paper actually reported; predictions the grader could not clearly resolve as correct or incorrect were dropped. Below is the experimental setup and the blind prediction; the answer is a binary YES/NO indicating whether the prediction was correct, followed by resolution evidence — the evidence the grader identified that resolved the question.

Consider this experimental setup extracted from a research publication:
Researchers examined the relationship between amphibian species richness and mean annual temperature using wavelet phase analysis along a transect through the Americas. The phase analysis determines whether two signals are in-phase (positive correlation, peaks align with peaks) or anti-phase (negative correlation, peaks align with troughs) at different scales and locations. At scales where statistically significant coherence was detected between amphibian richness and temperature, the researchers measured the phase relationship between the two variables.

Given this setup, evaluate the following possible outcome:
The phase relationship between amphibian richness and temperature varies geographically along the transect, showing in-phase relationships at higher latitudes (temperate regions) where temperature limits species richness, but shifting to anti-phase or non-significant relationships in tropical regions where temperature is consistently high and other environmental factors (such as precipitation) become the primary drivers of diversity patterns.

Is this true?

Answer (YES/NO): NO